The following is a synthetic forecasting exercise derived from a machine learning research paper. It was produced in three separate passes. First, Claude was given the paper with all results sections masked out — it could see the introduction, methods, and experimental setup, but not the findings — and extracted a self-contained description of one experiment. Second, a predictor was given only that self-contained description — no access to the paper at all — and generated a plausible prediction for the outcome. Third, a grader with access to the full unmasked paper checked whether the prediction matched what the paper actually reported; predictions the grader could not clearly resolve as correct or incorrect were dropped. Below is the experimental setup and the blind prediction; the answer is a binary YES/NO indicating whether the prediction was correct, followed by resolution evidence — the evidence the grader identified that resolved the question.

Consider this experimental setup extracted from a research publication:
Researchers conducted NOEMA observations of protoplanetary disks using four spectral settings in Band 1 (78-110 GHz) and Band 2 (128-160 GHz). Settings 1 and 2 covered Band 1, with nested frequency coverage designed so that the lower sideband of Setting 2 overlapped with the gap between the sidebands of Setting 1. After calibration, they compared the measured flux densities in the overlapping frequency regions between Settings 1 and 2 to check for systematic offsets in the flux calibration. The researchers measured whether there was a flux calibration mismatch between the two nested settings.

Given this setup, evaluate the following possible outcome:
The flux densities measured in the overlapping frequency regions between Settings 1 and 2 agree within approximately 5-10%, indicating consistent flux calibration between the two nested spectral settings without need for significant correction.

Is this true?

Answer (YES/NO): NO